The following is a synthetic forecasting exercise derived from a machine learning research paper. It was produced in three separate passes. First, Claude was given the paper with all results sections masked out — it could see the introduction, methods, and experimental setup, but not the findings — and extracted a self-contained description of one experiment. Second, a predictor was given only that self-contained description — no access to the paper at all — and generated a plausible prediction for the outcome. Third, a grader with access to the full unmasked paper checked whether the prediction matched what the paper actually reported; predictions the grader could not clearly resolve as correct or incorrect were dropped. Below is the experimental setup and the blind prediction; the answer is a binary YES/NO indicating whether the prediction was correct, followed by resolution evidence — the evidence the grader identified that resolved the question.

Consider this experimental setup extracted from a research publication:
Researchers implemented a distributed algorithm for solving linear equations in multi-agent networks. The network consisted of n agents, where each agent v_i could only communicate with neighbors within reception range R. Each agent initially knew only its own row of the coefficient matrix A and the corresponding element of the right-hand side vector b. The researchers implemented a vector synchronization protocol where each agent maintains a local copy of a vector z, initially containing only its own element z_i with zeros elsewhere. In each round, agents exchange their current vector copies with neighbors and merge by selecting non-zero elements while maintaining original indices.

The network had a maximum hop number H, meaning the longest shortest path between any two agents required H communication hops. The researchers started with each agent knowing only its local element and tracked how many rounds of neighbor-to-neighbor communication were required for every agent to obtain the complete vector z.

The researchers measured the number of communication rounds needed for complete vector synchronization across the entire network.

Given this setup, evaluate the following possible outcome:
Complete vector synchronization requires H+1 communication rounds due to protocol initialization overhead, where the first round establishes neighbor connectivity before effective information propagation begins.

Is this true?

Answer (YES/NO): NO